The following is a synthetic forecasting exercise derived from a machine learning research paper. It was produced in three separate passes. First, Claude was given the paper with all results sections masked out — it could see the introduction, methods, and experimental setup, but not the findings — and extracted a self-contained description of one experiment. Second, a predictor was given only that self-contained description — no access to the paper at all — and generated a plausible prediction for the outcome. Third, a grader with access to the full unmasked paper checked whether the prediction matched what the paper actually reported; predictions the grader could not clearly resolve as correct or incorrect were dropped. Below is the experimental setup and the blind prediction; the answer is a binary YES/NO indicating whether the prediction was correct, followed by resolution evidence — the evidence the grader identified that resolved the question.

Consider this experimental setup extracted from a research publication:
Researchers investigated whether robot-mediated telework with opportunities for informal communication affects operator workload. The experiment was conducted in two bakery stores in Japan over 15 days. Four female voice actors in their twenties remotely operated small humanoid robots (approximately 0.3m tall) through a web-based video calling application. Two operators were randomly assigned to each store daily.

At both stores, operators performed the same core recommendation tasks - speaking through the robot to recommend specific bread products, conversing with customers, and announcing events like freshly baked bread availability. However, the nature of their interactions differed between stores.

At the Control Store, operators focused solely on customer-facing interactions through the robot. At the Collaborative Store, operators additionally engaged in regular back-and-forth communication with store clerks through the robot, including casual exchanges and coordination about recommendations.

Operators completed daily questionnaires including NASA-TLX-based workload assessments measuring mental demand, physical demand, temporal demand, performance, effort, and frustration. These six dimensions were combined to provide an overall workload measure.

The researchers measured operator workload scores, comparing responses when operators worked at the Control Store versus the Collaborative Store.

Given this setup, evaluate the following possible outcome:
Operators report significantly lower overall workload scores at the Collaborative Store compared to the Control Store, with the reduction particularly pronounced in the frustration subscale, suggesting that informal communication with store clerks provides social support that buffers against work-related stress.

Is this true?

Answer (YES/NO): NO